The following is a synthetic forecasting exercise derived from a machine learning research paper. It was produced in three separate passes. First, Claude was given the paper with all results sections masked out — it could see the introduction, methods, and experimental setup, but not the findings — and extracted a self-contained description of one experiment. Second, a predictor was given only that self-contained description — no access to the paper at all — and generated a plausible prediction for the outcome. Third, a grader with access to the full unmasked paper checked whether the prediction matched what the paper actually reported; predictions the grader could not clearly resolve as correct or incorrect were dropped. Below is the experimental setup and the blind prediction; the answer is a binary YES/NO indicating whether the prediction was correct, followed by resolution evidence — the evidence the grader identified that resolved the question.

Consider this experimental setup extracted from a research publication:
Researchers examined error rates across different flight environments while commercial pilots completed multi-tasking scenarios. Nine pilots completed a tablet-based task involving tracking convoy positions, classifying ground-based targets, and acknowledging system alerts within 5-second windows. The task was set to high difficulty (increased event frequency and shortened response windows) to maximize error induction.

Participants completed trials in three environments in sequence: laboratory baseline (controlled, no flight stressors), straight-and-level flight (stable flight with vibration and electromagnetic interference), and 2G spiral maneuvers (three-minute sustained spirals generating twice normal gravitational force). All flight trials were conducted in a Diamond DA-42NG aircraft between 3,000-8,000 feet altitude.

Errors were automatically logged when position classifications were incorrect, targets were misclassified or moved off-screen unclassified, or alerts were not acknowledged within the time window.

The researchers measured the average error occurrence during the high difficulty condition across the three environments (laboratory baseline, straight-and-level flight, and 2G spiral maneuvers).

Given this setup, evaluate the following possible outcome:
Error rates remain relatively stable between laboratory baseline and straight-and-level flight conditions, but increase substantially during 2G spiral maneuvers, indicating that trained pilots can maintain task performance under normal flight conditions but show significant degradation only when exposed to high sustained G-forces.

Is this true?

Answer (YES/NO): NO